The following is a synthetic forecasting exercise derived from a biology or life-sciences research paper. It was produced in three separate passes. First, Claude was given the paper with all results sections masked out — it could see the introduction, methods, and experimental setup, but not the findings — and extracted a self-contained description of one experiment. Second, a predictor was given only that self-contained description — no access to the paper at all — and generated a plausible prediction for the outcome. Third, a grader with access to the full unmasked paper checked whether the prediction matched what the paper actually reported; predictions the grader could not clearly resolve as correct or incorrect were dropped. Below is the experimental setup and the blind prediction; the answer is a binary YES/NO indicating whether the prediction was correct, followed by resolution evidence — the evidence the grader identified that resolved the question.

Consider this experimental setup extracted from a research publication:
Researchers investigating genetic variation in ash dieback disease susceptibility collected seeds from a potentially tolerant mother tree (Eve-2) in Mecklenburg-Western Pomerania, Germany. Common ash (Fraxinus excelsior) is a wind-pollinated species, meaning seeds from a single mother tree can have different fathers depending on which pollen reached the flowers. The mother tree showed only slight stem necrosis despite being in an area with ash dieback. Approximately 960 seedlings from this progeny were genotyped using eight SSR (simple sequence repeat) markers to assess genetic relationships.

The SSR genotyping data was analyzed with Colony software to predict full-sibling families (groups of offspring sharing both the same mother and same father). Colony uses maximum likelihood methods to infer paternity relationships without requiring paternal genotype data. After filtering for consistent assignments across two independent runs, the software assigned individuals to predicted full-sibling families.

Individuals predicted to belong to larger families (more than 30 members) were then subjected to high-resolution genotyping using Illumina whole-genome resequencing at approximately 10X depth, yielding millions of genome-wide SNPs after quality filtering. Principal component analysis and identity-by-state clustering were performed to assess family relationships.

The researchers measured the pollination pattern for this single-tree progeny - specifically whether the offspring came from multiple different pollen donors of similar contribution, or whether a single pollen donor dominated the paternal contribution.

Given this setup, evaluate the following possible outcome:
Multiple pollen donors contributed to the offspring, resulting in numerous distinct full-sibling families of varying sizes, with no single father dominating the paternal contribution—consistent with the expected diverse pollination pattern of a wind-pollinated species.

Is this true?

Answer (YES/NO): NO